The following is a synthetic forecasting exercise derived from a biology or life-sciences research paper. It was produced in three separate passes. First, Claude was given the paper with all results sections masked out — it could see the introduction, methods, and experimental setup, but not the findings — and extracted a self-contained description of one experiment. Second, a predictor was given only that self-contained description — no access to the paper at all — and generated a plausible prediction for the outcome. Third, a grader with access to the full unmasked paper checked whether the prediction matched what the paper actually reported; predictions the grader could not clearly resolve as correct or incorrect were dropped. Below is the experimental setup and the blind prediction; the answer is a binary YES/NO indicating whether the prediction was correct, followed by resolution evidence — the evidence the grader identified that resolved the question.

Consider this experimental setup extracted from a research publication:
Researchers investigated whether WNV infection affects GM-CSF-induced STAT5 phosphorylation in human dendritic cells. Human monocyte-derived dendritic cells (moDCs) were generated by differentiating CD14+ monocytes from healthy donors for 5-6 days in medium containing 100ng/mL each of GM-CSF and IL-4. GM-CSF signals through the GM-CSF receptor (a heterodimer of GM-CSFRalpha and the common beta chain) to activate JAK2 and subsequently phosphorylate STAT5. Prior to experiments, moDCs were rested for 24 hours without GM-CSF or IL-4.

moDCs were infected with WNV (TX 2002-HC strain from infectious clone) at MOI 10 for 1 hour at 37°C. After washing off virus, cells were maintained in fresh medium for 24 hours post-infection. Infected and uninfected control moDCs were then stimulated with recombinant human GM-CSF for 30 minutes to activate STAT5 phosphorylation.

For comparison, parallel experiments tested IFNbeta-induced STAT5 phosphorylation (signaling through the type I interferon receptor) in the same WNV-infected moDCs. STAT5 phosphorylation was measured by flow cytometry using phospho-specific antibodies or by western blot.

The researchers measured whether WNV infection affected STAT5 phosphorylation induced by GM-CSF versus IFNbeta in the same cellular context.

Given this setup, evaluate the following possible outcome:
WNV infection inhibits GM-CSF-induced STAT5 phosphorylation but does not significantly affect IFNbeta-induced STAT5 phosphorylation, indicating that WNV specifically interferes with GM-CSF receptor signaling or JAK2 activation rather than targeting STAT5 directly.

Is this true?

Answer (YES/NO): NO